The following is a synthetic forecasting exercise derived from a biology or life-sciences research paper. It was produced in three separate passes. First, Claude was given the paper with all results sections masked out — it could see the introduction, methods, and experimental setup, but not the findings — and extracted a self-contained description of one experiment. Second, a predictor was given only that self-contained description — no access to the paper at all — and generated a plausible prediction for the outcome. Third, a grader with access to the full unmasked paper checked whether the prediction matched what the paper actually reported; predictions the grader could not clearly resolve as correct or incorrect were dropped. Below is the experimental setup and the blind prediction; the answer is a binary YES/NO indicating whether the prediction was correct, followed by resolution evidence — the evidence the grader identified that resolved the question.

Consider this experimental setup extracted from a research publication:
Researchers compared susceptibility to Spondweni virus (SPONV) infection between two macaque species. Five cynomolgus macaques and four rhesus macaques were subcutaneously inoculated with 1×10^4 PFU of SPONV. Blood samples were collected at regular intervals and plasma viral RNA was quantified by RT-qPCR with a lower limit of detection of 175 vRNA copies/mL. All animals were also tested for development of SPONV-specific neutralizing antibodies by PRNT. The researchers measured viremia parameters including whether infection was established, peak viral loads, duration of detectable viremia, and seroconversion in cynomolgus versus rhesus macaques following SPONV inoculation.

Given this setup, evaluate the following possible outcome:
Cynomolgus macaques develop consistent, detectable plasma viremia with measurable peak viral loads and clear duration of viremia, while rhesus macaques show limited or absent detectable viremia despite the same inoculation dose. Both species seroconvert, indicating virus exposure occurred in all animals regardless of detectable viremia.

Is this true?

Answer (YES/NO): NO